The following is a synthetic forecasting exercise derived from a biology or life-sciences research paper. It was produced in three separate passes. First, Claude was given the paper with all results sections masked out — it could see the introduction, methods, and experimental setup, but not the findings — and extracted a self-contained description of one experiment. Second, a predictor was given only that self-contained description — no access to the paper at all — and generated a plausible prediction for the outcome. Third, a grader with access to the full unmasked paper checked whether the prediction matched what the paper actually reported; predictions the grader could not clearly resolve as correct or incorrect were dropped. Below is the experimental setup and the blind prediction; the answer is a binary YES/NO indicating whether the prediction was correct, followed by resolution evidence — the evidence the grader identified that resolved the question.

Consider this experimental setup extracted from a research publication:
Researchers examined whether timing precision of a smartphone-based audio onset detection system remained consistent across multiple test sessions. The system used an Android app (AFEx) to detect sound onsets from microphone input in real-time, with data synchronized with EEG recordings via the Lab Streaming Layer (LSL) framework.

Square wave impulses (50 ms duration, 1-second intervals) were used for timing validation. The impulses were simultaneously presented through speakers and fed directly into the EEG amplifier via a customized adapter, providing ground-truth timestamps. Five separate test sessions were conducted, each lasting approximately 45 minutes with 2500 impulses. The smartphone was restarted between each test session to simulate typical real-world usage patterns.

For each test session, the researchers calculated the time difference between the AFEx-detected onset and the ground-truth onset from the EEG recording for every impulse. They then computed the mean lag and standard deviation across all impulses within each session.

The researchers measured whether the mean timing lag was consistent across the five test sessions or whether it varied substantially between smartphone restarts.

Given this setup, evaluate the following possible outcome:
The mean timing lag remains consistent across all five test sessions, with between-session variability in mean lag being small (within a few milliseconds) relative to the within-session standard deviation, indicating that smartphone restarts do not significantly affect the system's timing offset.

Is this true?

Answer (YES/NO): YES